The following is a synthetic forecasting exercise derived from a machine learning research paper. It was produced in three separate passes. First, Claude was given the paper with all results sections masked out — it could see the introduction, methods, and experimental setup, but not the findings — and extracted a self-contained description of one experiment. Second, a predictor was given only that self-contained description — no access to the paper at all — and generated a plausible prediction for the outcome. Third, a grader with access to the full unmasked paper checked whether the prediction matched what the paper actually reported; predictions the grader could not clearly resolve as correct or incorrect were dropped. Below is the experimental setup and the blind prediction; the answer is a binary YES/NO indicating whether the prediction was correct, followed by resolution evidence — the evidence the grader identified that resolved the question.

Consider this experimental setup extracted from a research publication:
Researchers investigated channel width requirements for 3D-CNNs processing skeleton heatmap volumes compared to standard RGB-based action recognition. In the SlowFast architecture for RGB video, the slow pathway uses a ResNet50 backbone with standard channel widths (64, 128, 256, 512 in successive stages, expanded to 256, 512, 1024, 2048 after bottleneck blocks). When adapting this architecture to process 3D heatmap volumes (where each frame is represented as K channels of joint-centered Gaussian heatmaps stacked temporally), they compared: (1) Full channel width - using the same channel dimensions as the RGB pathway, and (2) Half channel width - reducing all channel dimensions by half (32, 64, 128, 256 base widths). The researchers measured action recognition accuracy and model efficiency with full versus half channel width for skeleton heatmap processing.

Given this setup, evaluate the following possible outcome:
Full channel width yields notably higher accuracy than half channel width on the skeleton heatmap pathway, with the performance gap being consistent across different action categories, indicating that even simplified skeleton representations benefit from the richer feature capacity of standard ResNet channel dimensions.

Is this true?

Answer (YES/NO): NO